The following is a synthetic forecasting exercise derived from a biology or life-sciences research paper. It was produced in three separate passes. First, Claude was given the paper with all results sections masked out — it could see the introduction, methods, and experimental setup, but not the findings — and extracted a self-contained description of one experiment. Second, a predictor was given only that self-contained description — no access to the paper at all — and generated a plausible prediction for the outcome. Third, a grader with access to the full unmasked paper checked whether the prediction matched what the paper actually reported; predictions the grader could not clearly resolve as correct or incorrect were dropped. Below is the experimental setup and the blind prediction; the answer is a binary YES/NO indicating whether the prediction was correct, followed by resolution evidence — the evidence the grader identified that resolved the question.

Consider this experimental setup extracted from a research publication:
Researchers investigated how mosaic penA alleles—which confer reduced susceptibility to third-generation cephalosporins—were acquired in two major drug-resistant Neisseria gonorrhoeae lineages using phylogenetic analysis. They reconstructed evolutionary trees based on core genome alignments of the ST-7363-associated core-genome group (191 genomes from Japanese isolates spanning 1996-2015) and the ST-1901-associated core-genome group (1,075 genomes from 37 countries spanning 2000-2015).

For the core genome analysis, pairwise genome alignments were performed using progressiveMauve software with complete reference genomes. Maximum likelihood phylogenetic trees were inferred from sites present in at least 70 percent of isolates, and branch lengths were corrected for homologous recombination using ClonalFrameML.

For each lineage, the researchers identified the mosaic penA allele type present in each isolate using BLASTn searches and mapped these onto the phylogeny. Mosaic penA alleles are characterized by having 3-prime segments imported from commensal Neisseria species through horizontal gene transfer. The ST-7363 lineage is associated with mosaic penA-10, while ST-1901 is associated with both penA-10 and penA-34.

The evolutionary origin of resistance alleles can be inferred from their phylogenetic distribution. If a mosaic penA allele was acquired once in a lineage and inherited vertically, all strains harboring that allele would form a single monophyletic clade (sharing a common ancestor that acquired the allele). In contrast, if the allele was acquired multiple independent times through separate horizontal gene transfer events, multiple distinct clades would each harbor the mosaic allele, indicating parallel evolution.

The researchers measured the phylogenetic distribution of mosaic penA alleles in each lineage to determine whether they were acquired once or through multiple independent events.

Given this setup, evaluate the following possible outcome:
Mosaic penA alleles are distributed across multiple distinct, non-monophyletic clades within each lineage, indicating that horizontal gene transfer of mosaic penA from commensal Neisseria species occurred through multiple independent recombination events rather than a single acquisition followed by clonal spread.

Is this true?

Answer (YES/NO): NO